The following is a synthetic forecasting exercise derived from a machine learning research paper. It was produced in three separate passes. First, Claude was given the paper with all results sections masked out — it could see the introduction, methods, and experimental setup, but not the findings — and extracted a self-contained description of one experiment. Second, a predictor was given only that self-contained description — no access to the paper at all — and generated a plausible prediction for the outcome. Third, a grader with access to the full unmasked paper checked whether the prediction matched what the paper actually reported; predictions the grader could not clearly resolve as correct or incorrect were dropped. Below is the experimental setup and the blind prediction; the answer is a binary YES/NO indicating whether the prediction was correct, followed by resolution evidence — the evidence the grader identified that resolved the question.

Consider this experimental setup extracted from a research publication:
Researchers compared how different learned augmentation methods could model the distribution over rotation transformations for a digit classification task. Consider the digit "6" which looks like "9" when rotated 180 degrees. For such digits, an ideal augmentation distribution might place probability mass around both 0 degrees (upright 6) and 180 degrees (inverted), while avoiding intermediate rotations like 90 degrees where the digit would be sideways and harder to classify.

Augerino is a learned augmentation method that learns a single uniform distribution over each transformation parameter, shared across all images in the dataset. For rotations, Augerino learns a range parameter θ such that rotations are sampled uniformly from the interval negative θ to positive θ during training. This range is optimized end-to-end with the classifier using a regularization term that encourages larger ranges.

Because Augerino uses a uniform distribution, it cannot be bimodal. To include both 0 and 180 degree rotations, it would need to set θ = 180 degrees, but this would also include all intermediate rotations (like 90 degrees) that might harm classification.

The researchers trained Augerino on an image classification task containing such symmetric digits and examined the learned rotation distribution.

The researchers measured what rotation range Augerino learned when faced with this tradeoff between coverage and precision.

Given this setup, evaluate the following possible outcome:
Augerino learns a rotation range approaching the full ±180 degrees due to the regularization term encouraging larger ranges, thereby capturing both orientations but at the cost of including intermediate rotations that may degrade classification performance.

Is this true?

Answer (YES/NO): NO